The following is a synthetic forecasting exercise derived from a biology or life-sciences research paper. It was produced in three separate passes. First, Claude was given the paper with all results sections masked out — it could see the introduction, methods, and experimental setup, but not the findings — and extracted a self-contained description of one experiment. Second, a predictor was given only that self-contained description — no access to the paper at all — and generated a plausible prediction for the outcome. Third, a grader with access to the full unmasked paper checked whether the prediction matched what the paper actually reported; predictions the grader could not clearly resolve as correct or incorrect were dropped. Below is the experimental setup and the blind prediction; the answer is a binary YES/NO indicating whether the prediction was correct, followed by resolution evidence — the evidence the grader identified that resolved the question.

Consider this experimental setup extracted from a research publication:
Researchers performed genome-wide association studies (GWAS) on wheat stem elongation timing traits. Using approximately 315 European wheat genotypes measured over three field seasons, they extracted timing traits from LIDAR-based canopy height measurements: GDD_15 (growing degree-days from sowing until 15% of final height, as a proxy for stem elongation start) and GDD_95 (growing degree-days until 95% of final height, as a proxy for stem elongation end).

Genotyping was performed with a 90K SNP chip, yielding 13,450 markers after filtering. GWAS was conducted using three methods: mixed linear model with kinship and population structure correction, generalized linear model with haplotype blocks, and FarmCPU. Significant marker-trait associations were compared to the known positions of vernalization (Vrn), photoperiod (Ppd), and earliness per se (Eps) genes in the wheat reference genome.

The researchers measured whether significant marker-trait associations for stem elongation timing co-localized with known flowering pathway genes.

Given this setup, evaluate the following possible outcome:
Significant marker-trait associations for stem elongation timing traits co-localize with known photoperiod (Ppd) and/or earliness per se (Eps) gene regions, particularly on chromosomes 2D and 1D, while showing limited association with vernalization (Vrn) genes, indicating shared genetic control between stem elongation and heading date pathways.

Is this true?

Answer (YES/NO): NO